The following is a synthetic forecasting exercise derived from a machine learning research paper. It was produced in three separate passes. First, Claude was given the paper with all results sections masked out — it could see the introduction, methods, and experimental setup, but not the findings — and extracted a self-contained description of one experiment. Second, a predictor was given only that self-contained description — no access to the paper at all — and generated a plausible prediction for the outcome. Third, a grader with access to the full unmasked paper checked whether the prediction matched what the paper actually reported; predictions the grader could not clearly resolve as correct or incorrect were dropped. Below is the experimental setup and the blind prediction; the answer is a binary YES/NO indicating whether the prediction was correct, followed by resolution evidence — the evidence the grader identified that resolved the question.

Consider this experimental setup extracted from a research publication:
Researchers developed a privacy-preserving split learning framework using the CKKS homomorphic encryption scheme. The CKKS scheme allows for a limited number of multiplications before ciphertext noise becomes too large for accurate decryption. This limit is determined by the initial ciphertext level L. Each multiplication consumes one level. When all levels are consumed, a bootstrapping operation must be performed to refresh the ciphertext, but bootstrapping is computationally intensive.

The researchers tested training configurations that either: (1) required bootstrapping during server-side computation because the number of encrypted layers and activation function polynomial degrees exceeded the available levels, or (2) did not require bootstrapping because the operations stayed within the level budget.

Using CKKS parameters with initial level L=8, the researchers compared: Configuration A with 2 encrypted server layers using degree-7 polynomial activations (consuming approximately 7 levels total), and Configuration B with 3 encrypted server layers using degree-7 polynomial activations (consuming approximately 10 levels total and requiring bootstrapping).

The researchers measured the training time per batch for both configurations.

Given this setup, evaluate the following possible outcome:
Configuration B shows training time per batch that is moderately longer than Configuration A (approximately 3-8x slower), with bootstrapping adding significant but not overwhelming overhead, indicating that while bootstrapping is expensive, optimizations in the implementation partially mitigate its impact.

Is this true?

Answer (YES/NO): NO